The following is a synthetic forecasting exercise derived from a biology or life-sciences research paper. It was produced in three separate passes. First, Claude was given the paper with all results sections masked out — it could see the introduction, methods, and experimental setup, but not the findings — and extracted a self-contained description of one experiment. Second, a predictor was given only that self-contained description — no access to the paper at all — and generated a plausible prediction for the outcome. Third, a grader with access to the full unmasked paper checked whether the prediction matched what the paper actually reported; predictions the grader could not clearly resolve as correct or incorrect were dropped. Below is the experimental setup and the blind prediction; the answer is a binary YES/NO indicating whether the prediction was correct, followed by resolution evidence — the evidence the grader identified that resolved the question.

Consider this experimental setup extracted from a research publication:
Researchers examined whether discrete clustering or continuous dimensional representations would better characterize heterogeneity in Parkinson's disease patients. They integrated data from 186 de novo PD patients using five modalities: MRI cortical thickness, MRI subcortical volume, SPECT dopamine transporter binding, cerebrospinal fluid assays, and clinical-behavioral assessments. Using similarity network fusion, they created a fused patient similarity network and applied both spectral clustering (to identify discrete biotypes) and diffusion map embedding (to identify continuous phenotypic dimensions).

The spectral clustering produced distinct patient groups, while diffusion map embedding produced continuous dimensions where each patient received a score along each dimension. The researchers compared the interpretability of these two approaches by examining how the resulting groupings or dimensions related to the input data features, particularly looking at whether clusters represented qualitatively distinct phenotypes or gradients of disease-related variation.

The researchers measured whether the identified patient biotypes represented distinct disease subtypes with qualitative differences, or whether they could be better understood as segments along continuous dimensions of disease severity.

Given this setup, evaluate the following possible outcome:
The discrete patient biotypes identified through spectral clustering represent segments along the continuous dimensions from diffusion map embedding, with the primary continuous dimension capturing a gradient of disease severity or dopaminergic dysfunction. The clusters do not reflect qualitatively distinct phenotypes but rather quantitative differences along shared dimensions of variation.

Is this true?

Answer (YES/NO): YES